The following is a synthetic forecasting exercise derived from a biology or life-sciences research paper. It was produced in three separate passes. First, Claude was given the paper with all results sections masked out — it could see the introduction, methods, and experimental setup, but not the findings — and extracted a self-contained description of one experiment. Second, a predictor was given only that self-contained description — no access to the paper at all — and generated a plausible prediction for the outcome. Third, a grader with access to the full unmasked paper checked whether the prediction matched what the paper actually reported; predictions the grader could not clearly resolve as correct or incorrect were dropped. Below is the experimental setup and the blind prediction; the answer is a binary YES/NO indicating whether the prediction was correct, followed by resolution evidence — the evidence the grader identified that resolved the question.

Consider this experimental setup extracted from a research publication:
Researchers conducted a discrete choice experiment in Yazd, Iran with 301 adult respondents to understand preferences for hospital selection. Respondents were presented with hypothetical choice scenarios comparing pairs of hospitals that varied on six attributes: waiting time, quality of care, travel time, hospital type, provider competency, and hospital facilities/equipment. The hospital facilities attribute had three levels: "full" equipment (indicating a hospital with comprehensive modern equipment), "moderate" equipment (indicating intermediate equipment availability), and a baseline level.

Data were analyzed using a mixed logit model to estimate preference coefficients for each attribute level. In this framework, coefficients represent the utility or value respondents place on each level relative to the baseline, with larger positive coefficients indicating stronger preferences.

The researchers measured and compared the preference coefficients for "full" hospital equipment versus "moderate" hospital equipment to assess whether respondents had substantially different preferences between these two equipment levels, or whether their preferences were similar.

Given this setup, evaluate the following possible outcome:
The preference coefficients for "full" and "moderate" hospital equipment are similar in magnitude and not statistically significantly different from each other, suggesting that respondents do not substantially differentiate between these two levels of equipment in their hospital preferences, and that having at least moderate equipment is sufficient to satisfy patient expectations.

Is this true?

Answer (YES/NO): YES